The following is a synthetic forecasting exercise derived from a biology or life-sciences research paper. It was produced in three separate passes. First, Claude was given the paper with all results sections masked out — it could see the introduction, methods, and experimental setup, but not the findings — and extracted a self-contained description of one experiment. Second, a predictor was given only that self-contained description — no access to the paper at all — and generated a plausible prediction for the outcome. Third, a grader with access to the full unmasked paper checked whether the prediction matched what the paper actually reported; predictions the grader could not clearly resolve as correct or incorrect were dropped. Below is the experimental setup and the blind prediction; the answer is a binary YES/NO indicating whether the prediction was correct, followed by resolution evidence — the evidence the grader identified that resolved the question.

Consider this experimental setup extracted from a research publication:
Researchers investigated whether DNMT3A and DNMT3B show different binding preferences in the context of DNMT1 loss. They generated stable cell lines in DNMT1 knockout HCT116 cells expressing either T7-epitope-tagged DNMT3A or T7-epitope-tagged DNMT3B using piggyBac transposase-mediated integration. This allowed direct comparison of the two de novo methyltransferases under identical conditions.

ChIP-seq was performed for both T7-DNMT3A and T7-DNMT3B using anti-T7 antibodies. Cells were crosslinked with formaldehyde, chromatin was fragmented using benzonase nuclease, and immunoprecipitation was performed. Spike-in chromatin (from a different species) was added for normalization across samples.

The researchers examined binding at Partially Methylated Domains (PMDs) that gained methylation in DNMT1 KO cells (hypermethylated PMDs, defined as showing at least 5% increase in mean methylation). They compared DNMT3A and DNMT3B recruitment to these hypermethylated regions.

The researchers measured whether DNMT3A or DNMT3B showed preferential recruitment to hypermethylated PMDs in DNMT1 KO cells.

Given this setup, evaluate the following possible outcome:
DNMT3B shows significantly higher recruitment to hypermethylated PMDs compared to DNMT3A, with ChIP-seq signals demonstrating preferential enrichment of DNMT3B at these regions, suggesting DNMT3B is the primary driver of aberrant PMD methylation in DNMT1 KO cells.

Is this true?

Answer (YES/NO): NO